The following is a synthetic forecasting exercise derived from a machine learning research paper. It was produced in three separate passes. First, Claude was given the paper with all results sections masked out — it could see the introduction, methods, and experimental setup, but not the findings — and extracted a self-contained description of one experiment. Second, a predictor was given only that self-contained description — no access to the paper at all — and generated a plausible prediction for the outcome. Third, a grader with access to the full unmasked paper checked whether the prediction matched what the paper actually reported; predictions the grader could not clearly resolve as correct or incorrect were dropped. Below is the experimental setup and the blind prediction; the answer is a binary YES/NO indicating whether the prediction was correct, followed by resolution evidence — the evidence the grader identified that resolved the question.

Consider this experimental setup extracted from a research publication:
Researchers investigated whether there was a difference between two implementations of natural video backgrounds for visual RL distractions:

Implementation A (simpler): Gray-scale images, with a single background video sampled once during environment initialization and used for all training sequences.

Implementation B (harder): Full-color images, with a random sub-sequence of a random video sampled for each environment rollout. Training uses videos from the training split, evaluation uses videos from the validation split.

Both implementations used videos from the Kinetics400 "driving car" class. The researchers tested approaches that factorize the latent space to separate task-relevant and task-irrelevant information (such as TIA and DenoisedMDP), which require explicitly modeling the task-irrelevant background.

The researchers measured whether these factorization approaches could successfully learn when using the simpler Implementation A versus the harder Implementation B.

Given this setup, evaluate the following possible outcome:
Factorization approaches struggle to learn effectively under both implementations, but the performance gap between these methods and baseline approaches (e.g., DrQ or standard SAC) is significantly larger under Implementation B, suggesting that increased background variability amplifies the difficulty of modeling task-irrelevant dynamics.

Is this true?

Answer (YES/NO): NO